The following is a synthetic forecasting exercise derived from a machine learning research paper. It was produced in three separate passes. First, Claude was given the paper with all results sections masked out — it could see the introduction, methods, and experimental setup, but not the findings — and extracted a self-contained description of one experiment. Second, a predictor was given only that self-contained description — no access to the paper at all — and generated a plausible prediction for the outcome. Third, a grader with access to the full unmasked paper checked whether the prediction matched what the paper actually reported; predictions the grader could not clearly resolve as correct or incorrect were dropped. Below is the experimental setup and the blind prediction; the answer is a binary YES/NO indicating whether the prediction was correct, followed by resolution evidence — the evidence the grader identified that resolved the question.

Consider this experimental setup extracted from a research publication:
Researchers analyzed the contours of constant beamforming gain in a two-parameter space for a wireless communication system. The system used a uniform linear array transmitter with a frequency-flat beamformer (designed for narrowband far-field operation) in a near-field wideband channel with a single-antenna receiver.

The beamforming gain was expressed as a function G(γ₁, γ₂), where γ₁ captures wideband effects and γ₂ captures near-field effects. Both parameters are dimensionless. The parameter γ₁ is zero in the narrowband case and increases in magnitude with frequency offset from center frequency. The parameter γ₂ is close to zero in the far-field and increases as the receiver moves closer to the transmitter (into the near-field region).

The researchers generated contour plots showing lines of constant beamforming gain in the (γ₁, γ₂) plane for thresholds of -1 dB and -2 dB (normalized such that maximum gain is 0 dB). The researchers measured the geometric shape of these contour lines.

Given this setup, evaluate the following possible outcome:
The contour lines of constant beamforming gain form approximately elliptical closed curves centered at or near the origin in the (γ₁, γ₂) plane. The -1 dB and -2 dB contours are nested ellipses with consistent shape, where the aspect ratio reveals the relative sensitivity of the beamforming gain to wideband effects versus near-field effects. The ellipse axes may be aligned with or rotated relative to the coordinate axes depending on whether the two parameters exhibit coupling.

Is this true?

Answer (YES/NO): NO